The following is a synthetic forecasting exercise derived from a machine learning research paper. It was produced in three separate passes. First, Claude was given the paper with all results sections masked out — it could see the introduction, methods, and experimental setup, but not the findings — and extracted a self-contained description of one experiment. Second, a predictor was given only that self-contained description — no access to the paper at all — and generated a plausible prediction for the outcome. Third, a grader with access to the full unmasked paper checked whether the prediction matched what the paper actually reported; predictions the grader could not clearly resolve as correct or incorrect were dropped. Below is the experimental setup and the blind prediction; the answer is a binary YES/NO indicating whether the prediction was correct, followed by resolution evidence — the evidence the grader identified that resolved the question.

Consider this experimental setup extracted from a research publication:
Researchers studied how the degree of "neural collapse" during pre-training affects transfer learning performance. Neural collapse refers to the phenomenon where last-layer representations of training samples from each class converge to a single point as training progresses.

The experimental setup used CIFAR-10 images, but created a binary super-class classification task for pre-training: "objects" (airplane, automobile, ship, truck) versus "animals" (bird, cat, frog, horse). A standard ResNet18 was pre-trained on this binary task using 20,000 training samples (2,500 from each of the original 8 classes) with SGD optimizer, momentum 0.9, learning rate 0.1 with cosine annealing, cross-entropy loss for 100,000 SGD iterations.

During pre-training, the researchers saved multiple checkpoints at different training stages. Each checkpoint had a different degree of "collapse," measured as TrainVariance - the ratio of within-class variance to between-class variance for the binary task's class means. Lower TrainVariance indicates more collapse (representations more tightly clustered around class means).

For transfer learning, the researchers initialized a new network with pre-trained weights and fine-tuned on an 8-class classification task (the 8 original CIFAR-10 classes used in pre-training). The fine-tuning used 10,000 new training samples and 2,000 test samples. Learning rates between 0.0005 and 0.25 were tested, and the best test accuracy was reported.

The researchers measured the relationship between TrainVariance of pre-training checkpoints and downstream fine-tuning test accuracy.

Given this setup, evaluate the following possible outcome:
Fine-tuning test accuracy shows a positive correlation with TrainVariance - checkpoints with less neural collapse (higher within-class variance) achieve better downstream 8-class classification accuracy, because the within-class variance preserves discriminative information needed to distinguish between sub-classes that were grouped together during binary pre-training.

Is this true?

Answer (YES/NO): YES